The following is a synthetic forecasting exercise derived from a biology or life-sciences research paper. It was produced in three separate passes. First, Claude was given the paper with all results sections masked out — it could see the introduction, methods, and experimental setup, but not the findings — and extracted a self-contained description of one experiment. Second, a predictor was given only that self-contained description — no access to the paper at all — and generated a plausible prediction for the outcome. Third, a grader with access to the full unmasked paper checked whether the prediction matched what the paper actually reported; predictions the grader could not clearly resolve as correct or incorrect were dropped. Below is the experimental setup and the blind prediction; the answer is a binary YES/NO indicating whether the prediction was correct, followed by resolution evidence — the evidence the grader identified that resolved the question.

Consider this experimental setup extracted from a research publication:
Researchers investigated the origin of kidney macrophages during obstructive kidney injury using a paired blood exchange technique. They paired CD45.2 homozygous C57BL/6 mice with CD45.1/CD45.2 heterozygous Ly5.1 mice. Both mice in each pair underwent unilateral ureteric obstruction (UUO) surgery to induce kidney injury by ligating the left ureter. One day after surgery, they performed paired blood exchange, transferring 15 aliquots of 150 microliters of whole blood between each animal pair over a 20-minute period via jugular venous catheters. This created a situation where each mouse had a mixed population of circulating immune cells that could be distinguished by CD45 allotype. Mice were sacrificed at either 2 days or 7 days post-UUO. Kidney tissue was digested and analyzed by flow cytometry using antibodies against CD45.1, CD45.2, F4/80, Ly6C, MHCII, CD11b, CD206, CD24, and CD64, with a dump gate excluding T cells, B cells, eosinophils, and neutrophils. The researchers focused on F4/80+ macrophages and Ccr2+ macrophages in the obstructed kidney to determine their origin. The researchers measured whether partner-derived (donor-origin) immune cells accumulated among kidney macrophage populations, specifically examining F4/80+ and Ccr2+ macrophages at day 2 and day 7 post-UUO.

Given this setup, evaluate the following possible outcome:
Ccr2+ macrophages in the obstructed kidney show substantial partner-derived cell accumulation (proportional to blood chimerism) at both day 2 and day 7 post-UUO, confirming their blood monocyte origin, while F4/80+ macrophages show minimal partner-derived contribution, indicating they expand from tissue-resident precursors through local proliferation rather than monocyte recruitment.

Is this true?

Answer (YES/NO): NO